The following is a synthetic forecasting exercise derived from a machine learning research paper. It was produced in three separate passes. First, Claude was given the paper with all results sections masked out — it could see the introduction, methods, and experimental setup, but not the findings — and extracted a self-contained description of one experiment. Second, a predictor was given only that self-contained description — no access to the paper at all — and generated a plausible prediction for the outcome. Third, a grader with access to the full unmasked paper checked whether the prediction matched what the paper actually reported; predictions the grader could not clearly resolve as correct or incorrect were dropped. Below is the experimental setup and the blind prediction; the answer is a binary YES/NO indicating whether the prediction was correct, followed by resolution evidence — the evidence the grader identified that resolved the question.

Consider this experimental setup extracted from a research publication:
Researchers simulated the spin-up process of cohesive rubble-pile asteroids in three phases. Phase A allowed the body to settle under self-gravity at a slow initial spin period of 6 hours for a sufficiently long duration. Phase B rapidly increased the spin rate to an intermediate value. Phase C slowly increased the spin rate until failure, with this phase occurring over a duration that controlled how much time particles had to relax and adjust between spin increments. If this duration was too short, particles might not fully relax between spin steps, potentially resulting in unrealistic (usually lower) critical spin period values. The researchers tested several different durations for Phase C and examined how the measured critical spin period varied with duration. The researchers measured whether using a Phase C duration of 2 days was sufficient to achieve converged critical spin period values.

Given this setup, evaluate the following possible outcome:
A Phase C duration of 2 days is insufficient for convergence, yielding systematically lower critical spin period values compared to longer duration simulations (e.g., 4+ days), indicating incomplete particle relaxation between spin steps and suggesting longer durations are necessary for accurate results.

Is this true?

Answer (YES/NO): NO